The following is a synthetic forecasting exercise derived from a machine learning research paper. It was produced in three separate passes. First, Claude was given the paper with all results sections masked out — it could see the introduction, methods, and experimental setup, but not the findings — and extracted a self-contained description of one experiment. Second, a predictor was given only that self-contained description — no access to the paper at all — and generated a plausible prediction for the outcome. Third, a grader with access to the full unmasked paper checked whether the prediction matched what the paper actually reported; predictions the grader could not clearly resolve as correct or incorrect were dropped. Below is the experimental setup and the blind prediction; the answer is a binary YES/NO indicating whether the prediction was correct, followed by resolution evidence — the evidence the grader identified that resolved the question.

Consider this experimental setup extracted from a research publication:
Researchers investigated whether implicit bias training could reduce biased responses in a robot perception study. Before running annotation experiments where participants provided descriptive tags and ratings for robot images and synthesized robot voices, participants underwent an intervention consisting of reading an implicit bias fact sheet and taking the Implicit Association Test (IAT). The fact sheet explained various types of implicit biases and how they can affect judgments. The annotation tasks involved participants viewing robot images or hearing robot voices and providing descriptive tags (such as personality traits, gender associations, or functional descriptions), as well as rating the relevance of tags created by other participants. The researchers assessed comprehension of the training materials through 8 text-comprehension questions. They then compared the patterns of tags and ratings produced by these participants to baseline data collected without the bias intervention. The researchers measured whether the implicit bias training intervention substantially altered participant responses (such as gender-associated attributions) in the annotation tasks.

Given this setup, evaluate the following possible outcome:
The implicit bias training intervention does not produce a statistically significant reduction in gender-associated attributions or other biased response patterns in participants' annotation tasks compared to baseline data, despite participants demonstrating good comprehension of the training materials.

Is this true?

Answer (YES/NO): YES